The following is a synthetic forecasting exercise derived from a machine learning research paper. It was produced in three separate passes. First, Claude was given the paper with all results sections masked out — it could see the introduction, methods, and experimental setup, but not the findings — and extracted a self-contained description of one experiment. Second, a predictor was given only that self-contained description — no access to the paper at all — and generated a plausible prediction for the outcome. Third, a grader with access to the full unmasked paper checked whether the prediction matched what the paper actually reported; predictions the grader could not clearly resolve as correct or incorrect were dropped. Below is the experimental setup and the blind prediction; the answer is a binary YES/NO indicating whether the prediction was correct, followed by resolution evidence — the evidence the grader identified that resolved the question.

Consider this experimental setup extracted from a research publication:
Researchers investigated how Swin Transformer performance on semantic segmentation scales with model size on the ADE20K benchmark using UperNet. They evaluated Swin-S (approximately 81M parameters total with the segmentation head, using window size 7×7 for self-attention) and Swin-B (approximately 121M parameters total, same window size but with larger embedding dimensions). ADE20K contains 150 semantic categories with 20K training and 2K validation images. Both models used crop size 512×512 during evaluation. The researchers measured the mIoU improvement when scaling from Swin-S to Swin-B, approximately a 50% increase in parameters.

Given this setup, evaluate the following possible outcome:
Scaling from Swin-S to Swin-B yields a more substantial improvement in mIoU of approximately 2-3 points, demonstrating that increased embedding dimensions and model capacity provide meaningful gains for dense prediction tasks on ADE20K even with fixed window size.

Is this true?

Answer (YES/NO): NO